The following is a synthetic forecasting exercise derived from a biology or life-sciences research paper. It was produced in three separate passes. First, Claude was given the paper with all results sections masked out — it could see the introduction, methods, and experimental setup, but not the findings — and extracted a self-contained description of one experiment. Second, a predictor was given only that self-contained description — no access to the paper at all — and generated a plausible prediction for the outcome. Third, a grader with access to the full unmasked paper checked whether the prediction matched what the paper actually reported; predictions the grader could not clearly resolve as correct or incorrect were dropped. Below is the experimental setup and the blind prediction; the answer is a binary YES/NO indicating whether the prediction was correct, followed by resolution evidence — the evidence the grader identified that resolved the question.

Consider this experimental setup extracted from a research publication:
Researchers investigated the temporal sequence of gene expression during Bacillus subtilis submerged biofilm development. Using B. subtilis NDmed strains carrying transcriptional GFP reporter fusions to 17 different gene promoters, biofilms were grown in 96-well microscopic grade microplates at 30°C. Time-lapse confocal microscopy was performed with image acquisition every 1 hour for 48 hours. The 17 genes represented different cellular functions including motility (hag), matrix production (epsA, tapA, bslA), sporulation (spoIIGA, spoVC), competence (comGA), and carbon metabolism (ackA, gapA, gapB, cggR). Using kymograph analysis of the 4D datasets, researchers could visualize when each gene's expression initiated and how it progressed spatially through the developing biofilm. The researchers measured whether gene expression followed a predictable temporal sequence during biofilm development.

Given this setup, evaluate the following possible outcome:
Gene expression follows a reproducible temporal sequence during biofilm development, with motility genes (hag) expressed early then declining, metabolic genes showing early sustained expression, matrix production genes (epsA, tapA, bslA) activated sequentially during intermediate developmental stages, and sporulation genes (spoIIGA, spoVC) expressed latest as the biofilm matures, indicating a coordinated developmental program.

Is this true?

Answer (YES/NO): NO